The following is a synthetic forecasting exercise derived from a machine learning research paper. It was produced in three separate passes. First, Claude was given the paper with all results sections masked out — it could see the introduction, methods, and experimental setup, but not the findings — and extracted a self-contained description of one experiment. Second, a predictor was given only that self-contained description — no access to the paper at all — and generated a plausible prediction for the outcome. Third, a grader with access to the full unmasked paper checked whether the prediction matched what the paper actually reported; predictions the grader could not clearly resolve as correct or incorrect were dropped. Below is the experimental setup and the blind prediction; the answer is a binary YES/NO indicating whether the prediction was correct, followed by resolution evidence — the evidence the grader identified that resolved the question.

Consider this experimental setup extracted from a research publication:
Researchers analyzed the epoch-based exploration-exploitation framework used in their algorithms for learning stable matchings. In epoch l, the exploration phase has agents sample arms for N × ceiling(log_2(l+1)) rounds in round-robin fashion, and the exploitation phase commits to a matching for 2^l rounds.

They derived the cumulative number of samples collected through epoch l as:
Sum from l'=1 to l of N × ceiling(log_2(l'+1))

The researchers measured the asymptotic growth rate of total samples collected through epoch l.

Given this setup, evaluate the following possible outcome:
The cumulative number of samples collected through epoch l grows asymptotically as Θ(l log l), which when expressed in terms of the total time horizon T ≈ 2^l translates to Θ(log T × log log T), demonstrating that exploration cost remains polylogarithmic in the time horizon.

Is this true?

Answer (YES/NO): YES